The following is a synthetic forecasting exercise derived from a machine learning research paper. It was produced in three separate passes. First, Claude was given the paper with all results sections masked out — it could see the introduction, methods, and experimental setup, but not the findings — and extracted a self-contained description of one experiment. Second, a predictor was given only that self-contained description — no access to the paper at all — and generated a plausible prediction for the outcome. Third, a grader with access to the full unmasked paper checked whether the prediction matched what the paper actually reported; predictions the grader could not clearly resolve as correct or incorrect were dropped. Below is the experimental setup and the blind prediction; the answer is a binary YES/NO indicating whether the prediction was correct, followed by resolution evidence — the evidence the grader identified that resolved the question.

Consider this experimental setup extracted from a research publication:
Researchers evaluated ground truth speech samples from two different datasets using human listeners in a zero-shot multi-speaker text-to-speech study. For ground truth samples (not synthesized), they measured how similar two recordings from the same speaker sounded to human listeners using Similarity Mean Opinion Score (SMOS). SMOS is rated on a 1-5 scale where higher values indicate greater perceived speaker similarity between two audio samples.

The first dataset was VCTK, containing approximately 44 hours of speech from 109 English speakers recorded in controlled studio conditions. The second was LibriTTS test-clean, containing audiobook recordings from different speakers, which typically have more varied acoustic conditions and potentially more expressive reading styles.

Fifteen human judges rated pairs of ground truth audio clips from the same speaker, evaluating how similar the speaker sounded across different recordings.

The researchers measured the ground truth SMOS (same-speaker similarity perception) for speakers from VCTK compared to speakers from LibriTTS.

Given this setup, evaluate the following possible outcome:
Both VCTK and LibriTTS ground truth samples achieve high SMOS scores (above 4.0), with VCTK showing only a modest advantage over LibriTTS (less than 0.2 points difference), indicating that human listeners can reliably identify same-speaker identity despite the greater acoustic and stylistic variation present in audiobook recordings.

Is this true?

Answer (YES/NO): NO